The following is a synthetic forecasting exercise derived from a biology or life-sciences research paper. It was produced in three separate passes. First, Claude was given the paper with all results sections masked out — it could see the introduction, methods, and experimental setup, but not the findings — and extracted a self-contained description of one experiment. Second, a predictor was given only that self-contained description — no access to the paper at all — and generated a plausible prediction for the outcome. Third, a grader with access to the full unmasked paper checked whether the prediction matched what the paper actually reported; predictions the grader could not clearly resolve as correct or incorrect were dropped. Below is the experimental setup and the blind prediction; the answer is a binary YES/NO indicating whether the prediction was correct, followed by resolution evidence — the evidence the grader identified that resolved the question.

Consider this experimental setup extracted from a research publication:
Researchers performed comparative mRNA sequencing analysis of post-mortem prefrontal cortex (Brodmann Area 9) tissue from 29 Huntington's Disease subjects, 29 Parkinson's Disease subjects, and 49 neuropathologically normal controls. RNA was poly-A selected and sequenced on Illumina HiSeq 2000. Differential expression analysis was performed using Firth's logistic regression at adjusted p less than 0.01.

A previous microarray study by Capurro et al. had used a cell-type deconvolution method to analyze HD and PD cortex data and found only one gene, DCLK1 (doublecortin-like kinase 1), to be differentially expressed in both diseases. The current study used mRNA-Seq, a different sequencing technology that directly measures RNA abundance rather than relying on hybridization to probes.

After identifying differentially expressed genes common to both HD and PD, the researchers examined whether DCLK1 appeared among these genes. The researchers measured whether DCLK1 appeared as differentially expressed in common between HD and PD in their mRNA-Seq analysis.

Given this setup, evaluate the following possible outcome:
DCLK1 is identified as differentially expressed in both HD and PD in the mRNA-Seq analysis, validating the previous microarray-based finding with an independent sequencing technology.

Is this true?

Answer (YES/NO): YES